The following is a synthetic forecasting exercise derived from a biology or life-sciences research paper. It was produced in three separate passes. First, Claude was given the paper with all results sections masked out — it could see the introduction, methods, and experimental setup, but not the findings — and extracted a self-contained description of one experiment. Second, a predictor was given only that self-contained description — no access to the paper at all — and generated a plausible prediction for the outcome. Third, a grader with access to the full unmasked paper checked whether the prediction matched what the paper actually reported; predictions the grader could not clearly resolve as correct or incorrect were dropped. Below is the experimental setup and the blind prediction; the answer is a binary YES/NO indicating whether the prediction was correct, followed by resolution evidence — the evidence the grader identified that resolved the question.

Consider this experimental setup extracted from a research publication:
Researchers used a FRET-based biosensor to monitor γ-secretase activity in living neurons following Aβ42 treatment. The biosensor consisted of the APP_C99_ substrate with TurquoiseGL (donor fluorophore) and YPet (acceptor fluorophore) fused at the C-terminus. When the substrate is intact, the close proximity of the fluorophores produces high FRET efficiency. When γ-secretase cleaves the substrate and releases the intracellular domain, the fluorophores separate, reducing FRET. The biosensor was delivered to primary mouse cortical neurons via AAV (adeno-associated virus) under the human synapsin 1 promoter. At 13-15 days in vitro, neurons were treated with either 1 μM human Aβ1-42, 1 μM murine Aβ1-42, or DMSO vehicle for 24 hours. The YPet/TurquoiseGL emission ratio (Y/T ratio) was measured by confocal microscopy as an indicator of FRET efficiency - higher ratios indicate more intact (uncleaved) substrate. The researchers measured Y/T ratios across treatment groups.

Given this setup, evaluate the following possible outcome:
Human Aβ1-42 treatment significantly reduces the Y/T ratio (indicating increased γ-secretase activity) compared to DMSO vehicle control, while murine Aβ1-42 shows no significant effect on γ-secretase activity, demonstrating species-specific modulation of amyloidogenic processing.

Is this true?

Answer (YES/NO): NO